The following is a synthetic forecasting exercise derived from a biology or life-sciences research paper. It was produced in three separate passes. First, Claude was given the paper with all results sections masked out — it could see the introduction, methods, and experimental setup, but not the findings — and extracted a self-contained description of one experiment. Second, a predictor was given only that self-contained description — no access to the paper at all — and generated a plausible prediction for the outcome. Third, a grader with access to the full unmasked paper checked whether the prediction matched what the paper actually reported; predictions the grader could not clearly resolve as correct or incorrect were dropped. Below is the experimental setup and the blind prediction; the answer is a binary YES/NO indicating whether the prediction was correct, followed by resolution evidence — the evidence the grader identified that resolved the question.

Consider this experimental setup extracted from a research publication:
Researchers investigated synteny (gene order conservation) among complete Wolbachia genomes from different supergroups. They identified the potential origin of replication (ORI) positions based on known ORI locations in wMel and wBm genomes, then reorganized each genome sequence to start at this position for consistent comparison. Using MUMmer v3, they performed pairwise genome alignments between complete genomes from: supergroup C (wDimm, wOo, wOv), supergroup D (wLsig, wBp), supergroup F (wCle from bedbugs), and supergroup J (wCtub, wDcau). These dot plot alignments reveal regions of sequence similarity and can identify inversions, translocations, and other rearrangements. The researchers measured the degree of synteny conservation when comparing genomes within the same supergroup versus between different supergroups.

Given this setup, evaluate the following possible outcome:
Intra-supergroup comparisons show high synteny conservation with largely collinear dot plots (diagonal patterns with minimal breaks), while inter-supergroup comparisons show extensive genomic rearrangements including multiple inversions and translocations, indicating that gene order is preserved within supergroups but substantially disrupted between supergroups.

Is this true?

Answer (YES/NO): NO